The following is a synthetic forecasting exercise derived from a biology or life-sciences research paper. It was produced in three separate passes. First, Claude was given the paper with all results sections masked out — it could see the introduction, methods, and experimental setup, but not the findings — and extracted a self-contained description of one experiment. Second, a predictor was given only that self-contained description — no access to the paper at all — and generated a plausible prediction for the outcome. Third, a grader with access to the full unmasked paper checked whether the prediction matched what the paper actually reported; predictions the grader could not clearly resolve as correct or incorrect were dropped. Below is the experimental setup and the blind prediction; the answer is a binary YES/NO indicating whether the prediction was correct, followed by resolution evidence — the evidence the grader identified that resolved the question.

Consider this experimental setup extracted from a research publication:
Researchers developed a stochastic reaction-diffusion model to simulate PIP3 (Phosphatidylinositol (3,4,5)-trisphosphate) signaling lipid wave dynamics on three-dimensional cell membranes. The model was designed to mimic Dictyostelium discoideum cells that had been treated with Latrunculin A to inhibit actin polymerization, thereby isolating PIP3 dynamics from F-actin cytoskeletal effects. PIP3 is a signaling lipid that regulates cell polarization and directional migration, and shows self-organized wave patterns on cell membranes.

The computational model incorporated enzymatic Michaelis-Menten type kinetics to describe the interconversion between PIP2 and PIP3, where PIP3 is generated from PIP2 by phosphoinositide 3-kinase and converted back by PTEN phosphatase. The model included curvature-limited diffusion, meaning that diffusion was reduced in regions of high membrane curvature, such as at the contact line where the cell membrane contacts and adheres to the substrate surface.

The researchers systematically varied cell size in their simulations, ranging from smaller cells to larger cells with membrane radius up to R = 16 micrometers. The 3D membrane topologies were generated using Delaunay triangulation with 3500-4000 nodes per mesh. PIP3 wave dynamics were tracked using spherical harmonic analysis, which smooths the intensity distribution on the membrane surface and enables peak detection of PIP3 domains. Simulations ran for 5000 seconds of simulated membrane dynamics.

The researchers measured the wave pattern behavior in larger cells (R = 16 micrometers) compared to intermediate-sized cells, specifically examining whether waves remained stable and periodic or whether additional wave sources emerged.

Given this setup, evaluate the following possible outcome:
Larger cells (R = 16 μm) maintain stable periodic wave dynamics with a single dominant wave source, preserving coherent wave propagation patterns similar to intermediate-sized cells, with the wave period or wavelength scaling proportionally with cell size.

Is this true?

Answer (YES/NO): NO